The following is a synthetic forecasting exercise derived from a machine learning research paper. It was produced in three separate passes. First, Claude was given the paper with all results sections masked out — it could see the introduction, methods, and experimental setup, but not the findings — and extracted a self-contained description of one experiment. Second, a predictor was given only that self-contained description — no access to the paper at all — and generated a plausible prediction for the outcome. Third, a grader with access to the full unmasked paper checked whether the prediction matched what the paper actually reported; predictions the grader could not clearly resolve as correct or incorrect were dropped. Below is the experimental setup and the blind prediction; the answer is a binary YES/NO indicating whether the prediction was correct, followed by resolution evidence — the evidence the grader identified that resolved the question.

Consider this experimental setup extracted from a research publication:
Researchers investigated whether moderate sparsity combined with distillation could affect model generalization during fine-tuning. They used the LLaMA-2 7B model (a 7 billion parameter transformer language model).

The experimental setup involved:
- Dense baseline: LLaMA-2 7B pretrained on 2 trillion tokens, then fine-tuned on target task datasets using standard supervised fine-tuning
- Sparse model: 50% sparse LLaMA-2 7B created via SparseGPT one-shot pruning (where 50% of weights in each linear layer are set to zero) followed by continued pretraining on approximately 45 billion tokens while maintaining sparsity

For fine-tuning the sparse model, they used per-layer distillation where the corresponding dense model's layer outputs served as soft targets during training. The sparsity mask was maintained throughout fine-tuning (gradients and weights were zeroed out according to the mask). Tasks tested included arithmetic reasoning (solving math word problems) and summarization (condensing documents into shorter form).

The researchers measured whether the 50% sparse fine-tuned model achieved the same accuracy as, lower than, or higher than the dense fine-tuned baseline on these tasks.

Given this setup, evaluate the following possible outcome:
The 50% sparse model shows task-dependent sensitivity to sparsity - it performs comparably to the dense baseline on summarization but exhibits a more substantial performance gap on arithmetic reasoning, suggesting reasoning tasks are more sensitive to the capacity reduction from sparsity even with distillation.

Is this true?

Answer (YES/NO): NO